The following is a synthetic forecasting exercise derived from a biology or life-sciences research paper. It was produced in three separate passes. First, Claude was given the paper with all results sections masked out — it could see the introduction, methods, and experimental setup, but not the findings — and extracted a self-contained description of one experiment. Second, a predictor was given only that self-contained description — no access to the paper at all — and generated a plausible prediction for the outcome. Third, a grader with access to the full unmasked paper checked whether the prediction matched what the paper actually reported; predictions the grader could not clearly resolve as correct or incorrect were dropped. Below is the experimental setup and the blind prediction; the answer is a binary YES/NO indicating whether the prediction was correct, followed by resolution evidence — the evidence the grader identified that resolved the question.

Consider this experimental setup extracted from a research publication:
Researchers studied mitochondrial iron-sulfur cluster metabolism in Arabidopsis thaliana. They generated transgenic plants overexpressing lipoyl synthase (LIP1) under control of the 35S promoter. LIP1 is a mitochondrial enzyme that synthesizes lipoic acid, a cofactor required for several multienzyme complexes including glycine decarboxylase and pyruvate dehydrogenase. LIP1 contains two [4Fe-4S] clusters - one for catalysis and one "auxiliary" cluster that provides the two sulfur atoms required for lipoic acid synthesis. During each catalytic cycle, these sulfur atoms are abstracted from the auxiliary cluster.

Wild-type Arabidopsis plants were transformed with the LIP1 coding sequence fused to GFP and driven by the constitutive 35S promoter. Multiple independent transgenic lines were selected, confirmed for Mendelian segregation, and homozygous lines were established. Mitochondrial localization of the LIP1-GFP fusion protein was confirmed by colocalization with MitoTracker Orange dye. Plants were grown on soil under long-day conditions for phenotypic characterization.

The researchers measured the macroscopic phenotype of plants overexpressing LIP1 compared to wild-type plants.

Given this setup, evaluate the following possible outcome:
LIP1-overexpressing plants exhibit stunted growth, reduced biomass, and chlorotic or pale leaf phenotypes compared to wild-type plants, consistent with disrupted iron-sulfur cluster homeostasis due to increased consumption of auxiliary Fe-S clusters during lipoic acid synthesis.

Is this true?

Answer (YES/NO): NO